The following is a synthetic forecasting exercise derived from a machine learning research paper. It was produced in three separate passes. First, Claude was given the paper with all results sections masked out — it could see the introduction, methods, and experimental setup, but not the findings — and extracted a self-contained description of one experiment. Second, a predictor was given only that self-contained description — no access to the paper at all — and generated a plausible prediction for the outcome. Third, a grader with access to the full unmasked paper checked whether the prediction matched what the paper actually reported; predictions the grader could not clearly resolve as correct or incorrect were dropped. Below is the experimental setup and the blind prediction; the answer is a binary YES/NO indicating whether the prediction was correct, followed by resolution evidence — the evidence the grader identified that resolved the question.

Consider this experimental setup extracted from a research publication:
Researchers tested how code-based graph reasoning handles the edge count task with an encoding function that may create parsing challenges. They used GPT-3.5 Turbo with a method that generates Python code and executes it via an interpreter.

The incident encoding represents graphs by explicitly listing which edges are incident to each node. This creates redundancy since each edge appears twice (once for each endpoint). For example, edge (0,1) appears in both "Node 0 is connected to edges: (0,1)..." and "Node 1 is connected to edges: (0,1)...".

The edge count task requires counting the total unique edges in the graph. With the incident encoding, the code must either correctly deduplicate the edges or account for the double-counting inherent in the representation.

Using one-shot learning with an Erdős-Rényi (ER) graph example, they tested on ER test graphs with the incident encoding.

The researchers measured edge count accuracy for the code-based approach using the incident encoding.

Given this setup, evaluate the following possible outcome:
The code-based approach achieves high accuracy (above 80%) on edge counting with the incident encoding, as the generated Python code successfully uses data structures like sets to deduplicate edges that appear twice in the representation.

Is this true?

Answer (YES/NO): NO